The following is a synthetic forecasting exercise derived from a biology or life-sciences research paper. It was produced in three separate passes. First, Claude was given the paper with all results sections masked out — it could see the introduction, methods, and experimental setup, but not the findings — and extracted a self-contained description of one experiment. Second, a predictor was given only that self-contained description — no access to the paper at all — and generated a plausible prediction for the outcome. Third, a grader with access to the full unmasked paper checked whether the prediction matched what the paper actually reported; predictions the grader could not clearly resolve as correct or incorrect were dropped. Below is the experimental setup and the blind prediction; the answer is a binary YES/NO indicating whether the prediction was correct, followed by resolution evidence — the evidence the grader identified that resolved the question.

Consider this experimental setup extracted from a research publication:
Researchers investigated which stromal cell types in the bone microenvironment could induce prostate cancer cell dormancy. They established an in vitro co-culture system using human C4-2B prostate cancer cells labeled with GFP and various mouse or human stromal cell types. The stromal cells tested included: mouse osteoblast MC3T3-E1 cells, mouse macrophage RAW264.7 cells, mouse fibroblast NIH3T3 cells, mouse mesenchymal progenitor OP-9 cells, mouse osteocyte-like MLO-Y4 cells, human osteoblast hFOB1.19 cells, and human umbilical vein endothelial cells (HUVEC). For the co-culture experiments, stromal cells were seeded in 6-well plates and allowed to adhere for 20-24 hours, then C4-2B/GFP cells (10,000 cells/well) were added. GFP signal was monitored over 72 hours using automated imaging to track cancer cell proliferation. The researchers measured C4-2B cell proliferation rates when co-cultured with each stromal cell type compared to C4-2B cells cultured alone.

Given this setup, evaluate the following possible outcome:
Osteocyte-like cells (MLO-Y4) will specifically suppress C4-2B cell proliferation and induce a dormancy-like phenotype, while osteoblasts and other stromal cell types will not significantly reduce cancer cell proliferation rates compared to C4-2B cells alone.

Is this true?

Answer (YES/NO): NO